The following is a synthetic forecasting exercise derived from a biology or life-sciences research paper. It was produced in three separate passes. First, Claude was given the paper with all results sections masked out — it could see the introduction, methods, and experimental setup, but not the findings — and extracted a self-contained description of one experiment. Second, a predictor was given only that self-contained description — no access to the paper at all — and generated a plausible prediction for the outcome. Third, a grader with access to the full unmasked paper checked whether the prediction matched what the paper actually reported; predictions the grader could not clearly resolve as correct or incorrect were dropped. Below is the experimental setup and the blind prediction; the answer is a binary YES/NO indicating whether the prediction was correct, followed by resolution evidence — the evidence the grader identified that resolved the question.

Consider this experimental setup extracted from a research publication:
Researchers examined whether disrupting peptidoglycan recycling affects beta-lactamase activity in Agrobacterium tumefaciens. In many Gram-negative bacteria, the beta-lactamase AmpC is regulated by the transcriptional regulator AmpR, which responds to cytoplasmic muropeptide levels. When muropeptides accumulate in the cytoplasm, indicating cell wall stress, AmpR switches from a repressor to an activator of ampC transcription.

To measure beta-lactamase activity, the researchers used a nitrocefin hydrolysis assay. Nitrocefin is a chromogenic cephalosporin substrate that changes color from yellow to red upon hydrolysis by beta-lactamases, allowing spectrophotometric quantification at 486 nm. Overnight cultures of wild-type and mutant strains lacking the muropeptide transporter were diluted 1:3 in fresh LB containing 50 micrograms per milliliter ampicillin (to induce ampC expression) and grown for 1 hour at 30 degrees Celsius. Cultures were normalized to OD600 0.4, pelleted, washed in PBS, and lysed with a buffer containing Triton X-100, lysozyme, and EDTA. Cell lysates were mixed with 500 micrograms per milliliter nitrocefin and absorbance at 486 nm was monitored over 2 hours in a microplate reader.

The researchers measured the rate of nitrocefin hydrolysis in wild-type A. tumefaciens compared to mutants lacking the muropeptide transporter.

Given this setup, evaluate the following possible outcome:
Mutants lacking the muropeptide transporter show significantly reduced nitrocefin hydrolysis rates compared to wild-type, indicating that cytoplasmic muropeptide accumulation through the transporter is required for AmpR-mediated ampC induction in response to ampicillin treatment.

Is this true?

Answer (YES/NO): YES